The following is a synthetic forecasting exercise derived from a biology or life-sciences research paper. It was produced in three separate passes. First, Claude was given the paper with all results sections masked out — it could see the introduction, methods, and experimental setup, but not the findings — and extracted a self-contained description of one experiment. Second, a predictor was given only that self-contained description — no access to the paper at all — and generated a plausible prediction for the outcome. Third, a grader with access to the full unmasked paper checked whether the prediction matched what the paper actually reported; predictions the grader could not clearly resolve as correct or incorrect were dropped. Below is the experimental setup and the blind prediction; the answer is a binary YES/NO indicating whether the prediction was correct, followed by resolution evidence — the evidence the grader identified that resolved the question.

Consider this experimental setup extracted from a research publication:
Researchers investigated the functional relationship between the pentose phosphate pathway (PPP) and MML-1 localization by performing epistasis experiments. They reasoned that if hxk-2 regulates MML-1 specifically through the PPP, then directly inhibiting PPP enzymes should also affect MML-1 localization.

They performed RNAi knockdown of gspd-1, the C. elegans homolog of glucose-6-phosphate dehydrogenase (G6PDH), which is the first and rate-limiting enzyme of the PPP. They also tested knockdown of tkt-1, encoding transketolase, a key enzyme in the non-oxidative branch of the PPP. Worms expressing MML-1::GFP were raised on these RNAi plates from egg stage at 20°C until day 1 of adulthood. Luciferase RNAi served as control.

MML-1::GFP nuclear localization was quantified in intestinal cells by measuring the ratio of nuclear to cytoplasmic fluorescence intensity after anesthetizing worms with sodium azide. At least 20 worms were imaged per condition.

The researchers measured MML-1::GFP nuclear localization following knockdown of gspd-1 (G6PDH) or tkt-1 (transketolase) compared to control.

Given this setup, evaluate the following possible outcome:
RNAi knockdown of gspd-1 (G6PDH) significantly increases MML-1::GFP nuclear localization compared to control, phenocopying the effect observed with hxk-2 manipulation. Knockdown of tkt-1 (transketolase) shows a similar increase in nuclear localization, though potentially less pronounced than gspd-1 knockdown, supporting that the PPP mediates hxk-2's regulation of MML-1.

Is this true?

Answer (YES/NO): NO